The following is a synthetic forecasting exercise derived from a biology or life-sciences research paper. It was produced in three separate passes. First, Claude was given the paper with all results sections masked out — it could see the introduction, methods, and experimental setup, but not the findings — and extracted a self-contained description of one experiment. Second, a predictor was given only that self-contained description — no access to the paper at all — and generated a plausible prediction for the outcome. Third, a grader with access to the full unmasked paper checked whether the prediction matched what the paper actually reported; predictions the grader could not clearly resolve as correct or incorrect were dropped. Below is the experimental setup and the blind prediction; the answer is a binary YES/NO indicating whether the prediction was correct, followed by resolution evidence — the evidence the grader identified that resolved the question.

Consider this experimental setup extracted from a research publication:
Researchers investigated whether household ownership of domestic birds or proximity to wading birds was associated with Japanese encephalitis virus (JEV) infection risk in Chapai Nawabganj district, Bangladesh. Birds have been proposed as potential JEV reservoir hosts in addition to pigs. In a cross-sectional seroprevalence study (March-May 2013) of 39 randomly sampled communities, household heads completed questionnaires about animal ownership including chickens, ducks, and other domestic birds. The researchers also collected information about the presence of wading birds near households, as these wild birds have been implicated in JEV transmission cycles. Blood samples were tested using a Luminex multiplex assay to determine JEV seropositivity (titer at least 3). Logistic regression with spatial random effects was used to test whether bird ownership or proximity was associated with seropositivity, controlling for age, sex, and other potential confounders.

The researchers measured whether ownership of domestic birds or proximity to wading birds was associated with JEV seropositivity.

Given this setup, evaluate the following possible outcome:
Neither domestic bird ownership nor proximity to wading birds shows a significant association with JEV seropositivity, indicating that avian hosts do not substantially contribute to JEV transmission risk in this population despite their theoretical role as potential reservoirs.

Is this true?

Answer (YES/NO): YES